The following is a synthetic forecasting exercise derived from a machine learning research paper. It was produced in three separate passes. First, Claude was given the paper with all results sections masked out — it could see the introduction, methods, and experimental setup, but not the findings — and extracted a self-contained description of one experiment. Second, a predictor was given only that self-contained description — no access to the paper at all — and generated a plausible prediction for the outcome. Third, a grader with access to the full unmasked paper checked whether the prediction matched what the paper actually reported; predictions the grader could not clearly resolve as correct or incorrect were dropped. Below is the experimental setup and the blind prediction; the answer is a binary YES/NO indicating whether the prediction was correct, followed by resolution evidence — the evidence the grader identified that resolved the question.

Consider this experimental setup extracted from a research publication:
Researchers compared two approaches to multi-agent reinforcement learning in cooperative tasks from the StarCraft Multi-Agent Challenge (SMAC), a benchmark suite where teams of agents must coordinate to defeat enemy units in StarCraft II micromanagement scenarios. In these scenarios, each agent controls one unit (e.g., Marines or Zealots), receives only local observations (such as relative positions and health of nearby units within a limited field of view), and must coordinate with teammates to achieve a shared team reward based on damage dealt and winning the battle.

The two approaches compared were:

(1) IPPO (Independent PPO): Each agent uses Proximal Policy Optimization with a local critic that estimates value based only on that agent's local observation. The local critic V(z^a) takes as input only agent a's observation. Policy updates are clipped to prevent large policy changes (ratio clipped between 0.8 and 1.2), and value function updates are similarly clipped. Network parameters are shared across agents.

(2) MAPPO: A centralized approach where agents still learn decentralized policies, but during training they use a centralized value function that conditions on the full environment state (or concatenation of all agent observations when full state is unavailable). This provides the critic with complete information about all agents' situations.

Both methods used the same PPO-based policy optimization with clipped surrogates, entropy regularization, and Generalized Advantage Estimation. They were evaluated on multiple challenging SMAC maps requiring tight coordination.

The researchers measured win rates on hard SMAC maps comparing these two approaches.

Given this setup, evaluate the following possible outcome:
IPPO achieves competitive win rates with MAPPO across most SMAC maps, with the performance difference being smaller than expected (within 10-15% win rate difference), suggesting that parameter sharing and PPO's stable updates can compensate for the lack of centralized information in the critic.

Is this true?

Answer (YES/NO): NO